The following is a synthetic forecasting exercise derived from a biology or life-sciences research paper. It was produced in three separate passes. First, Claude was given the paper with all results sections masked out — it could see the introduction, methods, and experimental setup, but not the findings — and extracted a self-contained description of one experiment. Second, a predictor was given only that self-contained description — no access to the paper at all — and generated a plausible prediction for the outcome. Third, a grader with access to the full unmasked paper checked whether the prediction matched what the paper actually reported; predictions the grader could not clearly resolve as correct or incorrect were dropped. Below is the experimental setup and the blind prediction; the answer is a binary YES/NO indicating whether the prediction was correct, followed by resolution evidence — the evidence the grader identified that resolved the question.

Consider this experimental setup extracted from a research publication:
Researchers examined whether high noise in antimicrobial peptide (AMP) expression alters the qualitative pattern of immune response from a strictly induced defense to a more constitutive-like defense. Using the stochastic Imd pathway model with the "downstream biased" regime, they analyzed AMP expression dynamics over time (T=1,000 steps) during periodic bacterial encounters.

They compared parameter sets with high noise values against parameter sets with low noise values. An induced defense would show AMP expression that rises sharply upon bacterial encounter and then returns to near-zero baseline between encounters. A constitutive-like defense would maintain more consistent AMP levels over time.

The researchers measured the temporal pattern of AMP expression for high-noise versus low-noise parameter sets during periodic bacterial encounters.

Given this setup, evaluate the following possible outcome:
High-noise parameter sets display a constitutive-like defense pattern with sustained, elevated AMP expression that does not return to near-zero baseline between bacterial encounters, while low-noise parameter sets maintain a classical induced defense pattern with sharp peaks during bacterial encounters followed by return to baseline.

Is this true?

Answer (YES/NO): YES